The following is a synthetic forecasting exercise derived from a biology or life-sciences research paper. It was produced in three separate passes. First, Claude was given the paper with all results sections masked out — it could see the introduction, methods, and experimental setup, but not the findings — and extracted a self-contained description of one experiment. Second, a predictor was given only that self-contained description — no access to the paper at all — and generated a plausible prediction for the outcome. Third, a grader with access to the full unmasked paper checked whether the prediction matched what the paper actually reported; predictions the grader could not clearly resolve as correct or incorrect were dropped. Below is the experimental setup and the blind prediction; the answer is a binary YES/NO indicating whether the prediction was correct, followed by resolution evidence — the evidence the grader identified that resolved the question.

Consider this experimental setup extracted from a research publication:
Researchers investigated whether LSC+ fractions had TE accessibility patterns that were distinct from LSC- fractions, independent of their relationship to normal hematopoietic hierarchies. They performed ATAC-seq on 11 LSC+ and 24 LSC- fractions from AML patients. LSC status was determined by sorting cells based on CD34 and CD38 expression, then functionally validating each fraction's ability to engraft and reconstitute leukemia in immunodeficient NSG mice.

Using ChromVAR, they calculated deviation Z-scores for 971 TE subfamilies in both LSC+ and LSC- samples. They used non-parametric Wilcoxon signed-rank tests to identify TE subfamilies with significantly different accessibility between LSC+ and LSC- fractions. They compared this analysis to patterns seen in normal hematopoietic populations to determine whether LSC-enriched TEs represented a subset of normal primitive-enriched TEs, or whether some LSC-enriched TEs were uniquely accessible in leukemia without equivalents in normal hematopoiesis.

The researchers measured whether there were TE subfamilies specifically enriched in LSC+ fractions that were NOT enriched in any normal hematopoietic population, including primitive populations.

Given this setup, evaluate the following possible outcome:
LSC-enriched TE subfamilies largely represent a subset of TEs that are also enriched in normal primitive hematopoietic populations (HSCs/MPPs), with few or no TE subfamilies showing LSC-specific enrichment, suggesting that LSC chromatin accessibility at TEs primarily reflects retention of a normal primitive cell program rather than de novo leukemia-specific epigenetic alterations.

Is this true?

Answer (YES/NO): NO